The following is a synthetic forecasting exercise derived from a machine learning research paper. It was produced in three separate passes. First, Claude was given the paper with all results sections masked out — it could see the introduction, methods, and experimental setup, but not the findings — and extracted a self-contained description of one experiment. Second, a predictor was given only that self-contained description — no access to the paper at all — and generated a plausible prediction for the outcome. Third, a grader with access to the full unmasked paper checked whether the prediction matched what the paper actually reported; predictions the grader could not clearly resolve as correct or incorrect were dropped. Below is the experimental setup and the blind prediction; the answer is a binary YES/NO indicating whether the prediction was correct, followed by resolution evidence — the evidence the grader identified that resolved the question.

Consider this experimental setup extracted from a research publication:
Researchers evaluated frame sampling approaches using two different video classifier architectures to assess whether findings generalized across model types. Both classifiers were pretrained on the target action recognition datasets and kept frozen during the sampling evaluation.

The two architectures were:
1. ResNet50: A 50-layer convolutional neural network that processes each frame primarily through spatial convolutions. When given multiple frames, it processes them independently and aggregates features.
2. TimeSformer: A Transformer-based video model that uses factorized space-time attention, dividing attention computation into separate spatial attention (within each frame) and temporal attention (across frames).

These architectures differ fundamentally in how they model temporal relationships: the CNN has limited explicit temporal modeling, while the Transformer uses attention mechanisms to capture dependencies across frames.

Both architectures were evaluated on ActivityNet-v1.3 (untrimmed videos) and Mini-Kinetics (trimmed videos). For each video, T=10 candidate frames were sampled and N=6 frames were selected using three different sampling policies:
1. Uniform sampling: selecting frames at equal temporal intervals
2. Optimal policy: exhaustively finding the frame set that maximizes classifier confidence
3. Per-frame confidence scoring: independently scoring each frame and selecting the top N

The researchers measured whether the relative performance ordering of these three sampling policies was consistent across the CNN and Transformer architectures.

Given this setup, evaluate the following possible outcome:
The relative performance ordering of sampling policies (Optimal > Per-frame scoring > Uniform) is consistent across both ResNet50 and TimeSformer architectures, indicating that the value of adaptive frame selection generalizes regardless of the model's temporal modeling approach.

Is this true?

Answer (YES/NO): YES